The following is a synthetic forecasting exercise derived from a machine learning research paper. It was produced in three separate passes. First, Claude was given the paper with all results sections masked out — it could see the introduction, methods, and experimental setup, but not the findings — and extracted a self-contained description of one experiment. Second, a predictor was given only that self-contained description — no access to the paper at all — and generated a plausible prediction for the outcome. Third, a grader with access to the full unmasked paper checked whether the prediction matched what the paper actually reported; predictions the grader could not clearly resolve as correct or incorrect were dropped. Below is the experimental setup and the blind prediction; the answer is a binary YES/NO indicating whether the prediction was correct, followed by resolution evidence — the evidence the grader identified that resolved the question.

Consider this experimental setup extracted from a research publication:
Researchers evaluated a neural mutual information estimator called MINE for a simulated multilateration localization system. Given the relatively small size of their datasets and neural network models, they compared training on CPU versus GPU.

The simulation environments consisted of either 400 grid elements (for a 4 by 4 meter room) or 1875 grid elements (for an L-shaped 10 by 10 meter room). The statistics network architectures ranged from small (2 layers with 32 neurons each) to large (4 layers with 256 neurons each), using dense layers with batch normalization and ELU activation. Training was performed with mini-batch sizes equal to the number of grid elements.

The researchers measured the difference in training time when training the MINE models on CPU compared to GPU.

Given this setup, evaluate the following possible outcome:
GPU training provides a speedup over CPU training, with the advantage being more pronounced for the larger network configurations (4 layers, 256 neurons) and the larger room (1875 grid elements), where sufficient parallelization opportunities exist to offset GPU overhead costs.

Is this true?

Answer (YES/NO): NO